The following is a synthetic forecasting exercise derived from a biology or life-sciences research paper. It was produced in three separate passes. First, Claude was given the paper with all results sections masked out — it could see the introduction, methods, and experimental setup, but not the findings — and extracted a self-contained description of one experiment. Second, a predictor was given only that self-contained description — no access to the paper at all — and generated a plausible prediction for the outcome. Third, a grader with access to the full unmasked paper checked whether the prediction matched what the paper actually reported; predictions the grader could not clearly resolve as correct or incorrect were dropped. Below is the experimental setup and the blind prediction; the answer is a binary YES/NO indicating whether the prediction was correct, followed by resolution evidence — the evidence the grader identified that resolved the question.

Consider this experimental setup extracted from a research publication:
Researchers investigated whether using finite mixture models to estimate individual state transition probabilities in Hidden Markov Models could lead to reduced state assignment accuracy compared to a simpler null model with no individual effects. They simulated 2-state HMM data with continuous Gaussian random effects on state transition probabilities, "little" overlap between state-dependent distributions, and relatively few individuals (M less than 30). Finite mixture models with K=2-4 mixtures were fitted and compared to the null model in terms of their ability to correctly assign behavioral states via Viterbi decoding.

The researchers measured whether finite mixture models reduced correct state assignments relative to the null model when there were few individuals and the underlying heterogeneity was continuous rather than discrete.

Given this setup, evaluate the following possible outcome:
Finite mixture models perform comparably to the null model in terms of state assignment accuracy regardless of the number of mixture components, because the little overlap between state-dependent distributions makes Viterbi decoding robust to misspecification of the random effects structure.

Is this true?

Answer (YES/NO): NO